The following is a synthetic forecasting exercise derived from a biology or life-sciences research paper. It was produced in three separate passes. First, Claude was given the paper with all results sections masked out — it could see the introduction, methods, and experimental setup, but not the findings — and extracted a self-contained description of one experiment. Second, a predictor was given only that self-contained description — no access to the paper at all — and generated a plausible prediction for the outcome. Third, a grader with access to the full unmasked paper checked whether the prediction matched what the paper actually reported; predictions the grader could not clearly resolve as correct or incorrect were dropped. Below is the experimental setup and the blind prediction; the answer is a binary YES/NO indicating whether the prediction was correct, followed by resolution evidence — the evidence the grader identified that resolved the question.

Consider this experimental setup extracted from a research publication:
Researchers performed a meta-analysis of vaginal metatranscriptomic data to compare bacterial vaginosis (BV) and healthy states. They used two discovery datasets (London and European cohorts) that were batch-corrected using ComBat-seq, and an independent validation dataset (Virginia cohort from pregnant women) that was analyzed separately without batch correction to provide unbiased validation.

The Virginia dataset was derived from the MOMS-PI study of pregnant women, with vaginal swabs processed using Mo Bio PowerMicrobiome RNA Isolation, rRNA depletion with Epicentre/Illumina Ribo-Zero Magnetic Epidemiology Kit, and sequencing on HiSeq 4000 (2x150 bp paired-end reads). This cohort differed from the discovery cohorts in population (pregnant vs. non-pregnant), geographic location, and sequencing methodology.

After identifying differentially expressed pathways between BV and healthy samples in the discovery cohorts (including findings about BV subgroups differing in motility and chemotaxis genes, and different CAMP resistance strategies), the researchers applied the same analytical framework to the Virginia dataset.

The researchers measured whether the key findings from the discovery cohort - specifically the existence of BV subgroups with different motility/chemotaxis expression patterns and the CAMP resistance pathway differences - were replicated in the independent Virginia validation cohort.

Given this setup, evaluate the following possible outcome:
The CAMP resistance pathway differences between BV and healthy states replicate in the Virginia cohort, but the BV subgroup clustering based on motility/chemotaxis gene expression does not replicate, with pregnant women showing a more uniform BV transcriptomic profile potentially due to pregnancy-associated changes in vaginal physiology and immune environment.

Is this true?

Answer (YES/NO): NO